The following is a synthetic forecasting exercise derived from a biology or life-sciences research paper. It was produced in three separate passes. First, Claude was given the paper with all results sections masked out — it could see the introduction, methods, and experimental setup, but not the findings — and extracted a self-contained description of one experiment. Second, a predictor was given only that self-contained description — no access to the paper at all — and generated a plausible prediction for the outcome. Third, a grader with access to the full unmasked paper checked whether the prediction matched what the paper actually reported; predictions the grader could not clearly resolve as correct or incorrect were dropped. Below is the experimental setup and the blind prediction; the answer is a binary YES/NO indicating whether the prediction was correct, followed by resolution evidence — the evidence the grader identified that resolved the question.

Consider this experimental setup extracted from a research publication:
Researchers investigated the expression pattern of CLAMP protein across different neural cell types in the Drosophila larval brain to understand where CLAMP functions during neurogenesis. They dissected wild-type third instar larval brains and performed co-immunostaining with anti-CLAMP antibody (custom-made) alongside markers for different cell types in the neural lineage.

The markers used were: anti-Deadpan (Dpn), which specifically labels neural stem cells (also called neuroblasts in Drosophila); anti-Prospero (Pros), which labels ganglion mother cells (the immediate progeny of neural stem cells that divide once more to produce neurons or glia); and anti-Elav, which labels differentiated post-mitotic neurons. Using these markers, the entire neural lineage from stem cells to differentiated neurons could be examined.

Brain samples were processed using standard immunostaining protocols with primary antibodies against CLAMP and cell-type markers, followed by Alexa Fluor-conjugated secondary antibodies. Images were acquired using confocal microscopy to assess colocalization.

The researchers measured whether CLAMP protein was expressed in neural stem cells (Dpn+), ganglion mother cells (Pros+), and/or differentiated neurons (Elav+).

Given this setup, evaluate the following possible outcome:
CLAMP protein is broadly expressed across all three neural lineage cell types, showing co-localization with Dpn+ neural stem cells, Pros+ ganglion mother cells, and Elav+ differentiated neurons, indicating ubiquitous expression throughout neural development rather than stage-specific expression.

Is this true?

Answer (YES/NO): YES